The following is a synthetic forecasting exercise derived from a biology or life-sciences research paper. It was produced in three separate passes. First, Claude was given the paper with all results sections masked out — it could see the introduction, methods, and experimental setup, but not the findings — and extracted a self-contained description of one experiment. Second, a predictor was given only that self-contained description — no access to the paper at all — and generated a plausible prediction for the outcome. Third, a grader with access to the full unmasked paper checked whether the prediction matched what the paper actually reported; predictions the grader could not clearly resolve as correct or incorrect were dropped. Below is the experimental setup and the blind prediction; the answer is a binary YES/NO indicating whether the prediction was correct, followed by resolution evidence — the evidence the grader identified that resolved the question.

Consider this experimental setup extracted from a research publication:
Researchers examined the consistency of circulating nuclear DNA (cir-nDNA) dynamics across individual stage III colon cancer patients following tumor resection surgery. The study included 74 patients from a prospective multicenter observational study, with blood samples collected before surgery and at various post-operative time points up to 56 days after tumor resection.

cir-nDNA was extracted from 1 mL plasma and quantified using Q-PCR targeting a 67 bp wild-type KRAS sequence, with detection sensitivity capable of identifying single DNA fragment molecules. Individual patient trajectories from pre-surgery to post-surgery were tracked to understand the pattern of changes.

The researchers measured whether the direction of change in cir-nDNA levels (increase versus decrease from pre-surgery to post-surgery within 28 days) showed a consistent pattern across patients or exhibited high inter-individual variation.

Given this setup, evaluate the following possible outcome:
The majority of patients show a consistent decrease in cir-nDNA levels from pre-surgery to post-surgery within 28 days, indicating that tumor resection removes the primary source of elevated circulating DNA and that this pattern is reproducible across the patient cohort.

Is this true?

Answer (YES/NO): NO